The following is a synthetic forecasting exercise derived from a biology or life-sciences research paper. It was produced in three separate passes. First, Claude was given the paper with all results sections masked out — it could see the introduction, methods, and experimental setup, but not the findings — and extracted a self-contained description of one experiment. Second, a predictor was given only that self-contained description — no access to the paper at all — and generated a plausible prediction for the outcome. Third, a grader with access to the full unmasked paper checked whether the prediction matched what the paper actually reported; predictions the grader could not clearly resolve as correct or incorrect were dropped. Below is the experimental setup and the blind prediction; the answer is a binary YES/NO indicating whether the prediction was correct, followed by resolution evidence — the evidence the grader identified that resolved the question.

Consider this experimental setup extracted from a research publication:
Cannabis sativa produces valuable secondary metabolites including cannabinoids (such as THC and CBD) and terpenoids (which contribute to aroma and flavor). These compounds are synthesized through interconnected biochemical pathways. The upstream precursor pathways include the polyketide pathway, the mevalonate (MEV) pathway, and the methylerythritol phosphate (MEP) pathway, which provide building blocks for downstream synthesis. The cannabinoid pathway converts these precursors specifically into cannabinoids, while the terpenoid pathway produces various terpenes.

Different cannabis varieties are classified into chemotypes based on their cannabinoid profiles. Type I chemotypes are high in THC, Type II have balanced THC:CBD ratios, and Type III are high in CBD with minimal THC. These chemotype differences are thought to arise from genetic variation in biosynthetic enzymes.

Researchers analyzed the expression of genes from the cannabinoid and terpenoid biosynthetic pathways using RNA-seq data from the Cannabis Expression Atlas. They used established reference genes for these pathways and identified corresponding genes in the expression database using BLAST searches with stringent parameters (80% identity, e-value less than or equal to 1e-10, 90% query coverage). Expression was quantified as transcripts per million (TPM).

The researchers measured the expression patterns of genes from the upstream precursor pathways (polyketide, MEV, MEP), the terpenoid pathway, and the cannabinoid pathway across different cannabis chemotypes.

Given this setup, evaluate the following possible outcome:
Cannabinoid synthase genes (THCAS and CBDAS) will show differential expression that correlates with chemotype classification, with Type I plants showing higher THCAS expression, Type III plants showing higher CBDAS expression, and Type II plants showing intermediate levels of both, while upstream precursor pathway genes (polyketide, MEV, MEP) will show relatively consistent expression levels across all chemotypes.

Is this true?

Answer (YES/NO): NO